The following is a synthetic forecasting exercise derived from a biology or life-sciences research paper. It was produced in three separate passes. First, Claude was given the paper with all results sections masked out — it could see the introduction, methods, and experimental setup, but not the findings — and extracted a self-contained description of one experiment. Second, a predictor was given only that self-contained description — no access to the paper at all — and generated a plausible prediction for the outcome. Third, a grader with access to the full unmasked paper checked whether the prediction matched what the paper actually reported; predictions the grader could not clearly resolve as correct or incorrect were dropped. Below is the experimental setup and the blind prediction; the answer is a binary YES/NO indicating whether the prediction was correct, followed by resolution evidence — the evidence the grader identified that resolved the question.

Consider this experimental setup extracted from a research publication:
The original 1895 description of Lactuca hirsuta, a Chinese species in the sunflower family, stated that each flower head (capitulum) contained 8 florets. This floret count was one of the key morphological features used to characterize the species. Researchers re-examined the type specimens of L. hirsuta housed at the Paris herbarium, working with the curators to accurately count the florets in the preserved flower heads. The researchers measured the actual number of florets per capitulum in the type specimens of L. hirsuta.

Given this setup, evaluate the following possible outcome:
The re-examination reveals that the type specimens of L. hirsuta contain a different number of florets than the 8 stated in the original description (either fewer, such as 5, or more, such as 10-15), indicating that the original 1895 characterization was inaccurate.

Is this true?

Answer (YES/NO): YES